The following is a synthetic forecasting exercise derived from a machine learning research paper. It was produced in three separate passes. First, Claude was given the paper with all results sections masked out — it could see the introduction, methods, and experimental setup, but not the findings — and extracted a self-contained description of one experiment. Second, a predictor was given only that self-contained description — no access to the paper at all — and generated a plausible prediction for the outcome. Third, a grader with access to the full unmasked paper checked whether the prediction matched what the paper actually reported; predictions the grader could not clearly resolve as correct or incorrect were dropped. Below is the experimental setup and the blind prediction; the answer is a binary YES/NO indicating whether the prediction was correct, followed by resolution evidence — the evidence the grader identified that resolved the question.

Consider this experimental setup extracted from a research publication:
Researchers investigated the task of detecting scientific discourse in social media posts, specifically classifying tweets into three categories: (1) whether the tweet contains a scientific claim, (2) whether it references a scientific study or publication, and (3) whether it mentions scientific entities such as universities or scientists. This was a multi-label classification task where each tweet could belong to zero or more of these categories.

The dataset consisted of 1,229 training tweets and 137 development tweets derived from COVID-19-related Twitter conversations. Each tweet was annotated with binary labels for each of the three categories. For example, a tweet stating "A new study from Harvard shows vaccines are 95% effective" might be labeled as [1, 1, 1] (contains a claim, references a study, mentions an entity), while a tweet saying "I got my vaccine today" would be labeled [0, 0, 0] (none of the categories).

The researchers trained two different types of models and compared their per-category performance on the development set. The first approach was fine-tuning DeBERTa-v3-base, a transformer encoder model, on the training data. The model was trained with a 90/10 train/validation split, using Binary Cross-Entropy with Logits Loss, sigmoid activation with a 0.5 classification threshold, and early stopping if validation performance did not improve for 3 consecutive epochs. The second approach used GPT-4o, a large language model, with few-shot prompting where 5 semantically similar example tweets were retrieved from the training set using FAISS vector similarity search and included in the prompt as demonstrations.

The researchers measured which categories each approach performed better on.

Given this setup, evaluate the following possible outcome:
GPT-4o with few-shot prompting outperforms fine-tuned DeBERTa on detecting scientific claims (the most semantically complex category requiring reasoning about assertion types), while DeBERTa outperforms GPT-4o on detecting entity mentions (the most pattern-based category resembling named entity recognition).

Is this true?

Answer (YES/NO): NO